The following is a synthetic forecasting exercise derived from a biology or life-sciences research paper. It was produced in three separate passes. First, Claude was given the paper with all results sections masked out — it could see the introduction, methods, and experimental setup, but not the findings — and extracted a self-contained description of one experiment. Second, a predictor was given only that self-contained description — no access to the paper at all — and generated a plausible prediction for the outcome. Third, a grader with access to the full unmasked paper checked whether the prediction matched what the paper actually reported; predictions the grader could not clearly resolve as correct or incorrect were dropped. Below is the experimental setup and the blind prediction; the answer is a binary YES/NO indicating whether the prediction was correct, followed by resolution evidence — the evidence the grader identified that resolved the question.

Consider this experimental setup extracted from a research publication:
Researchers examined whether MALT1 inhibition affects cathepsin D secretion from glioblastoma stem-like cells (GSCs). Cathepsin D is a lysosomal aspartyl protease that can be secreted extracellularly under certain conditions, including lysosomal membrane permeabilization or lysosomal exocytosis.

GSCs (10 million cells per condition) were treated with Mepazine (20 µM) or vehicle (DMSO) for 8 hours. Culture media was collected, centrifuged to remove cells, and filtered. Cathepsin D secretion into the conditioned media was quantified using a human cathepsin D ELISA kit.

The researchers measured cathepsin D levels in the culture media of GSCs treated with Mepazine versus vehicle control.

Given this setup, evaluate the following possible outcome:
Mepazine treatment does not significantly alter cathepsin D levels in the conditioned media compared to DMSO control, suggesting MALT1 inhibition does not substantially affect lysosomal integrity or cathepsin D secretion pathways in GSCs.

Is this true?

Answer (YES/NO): NO